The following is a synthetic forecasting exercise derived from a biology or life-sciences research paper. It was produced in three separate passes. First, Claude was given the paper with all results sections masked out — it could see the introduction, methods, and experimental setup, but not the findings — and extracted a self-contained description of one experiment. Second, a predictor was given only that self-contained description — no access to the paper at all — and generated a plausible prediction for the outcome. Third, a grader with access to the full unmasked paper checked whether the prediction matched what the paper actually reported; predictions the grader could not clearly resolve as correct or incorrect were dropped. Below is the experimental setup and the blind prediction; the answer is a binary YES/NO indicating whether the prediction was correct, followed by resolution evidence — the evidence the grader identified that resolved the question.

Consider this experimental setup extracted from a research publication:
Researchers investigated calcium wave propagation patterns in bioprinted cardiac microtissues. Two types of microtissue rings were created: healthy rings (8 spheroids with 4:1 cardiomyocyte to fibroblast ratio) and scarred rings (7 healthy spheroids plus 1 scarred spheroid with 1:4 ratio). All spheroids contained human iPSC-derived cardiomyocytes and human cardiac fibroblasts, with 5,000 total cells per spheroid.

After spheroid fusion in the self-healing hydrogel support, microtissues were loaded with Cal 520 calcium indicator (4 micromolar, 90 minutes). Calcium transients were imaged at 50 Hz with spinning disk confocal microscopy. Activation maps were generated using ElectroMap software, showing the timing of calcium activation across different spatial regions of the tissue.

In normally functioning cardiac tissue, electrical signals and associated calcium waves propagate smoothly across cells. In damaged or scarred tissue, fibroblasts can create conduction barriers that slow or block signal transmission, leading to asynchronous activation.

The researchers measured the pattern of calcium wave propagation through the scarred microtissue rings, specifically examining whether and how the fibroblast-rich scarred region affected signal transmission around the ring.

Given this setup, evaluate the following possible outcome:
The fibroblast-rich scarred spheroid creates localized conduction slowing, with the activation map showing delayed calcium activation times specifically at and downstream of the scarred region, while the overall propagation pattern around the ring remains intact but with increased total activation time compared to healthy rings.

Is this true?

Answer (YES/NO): NO